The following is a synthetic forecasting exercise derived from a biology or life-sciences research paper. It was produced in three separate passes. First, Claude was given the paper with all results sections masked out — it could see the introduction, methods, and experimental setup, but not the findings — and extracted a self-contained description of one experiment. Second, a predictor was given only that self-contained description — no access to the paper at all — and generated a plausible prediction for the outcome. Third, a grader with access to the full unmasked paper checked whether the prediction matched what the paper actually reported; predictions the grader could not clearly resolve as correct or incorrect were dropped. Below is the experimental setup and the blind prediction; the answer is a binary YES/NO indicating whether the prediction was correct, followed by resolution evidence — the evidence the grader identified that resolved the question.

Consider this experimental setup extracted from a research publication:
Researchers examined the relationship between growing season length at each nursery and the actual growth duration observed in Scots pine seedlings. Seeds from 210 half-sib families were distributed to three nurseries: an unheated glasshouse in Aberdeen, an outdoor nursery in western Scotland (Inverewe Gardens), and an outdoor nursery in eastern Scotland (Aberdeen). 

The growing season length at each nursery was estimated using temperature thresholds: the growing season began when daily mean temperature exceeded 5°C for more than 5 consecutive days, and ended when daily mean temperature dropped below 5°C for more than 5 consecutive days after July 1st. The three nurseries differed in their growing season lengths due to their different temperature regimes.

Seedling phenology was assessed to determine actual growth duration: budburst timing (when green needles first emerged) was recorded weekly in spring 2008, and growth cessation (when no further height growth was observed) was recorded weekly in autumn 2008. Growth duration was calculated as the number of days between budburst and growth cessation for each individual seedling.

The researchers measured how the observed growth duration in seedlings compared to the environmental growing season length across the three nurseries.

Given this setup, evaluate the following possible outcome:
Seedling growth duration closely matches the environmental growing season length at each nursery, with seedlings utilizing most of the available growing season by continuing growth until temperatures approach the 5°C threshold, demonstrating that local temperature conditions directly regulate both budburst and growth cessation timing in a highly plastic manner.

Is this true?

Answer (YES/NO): NO